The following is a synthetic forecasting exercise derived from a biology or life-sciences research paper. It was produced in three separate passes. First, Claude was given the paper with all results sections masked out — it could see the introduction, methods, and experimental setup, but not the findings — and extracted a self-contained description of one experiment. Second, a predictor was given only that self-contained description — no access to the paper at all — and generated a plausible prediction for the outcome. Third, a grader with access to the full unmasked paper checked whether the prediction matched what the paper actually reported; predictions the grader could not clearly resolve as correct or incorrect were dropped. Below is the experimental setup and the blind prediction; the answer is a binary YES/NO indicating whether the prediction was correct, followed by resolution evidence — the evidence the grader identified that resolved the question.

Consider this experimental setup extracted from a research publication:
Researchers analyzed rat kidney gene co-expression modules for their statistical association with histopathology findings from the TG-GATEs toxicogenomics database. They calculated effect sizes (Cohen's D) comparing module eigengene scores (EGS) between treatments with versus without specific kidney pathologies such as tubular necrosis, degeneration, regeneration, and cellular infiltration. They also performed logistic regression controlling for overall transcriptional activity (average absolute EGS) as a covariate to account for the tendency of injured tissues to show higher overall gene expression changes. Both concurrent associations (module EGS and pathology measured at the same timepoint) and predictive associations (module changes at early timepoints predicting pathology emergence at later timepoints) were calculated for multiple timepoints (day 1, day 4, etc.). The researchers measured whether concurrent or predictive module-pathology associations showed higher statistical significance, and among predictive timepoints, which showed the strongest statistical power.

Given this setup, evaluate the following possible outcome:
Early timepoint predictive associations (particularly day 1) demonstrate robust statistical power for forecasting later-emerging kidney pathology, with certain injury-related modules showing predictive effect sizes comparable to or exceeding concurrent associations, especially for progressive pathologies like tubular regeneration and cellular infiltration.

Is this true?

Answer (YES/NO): NO